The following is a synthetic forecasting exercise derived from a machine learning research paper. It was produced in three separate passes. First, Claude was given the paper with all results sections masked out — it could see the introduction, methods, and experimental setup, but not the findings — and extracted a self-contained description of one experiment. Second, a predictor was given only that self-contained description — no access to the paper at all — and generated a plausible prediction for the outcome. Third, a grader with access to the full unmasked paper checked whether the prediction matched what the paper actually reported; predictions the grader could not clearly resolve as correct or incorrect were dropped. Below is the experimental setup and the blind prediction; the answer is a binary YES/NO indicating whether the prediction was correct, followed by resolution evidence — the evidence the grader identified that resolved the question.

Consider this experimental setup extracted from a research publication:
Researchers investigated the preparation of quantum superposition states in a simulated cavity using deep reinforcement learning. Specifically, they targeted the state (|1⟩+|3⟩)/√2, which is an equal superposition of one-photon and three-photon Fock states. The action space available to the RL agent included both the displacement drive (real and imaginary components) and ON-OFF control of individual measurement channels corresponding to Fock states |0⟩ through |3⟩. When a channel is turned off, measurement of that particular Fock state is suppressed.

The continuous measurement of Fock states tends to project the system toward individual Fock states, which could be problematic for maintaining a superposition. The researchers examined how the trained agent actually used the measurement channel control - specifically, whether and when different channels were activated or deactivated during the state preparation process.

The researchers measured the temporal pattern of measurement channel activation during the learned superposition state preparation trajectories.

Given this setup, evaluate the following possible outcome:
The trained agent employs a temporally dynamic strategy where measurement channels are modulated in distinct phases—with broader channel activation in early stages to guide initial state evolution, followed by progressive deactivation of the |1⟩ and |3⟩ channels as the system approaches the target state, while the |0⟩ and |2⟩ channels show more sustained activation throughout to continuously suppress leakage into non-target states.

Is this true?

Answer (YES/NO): NO